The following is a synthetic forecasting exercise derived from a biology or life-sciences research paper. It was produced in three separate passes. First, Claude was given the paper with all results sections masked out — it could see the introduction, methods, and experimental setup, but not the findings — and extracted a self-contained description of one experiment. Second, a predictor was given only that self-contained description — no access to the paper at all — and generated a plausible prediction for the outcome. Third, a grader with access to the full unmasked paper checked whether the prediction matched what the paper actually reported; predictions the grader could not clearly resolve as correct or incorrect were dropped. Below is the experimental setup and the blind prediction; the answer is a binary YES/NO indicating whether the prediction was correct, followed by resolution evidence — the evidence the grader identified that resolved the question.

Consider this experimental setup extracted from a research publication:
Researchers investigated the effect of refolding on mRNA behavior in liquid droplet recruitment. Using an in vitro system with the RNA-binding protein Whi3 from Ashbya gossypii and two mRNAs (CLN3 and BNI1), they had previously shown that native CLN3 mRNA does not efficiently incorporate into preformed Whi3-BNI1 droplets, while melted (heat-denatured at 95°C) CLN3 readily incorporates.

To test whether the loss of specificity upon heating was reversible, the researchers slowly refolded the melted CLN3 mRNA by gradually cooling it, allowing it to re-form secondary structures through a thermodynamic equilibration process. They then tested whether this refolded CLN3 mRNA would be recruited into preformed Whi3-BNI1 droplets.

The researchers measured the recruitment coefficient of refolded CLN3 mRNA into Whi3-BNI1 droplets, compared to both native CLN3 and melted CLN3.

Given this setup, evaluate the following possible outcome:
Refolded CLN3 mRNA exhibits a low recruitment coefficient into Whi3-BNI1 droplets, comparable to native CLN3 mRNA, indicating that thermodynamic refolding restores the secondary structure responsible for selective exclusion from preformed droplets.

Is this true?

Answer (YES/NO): NO